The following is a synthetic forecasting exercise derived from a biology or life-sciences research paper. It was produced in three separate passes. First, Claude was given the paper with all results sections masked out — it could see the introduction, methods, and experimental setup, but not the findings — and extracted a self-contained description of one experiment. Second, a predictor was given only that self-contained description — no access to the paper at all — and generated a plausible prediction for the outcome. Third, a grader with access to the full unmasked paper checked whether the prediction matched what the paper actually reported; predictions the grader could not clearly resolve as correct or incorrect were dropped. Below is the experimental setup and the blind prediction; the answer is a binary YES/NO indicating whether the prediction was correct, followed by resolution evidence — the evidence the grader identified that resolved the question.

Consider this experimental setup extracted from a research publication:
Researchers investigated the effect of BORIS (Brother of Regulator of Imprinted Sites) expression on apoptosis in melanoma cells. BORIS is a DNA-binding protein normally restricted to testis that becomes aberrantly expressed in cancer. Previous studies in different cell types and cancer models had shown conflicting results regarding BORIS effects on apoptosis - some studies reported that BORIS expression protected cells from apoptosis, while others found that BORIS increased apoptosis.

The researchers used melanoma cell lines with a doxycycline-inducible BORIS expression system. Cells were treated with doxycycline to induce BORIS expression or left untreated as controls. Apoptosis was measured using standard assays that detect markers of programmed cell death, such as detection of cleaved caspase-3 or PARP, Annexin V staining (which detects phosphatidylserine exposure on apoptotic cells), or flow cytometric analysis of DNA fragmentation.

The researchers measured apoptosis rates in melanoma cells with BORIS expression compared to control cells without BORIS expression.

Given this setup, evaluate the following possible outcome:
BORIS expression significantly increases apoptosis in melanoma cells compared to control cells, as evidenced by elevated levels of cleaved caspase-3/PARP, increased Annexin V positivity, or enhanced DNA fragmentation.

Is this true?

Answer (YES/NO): YES